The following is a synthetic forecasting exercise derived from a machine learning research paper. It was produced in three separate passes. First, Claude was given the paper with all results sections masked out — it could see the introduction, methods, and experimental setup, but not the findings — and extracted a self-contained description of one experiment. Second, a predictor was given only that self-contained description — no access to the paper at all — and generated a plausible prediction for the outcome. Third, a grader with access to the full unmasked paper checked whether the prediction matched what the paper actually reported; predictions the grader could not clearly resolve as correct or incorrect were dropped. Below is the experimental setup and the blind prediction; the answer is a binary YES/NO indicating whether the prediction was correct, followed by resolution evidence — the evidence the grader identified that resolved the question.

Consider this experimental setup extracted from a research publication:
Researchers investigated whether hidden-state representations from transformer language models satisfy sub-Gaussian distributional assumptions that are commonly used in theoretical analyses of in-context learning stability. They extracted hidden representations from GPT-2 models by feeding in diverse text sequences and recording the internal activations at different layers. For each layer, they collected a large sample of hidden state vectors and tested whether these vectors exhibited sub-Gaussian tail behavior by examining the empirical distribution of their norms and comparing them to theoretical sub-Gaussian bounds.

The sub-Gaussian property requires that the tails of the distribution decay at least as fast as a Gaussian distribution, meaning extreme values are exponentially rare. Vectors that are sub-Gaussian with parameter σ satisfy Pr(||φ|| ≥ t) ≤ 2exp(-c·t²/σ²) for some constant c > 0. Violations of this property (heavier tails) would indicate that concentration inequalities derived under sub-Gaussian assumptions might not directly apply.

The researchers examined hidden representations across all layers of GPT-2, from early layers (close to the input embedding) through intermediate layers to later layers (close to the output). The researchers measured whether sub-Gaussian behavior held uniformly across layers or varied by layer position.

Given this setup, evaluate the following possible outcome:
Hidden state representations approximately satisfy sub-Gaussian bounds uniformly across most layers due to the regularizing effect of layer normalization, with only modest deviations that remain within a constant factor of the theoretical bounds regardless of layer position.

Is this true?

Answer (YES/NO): NO